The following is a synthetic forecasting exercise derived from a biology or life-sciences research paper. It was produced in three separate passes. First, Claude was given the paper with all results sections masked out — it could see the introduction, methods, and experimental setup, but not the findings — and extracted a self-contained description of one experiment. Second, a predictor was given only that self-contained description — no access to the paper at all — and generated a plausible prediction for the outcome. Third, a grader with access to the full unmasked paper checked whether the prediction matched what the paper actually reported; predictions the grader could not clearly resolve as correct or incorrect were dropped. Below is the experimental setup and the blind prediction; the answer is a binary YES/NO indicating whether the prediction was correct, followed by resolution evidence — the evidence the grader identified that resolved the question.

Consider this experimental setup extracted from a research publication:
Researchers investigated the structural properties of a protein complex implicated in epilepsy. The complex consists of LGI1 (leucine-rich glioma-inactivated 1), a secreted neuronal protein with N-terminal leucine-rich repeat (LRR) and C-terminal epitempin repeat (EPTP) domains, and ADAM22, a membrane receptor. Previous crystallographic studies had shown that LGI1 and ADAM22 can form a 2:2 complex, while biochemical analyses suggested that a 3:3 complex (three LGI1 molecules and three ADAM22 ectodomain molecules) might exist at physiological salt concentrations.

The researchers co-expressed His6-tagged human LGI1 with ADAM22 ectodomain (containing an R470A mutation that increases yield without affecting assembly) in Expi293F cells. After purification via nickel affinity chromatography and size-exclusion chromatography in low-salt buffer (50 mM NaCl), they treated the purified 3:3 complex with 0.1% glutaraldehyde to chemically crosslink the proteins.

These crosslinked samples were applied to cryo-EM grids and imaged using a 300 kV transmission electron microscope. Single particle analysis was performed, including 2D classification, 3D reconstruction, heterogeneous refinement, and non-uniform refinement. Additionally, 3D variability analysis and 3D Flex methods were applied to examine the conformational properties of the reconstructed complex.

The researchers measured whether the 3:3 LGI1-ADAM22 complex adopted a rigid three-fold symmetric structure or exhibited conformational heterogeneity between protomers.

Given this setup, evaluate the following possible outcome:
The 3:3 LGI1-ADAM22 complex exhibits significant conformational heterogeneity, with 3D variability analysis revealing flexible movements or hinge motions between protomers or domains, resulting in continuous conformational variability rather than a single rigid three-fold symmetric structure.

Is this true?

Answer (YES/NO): YES